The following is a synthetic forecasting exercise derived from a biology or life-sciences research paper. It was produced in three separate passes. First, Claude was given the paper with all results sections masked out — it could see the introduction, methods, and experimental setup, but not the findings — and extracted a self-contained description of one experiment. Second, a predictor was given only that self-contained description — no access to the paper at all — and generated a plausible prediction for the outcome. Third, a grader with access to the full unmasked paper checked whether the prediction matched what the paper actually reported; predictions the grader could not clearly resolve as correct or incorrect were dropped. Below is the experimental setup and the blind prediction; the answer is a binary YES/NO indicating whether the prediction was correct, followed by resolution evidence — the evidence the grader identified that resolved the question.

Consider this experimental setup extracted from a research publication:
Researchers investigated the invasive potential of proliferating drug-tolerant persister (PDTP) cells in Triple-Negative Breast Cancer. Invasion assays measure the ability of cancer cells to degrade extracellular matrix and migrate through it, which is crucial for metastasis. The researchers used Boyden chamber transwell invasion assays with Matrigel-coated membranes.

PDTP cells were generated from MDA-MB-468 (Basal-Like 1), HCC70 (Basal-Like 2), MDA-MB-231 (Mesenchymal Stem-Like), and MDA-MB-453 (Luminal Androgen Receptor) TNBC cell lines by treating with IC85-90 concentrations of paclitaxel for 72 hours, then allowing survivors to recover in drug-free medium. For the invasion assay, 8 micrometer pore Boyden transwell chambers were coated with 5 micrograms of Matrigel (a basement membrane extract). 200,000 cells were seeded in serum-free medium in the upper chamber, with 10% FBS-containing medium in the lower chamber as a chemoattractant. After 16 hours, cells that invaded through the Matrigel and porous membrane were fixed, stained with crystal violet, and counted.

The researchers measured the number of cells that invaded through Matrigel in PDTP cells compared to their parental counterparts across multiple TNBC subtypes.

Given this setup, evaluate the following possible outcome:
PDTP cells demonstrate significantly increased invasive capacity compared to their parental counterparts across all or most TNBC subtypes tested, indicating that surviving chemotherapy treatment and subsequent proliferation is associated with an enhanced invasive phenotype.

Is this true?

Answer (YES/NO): YES